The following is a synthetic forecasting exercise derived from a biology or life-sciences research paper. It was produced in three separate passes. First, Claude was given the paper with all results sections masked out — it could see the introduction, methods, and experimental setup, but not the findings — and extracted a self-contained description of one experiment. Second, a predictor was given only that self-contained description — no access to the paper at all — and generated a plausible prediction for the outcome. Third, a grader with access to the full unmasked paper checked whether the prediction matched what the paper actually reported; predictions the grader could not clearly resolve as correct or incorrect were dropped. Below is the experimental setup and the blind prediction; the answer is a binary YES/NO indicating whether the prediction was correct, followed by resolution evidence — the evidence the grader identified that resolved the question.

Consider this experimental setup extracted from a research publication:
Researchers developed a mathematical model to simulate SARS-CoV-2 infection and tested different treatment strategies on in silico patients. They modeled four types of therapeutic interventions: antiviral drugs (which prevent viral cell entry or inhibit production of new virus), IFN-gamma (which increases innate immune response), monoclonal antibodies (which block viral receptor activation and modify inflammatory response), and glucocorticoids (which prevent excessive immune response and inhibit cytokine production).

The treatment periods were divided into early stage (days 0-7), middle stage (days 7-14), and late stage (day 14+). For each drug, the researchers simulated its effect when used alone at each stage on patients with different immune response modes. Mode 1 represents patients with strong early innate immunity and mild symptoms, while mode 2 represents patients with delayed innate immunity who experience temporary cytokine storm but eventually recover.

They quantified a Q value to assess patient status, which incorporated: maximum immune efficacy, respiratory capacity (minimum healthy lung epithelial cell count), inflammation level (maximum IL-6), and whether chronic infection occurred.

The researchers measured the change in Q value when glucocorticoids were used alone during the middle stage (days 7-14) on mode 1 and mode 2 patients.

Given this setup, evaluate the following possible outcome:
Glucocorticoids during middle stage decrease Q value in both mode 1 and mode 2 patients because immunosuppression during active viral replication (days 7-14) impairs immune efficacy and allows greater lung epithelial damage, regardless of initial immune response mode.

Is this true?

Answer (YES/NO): YES